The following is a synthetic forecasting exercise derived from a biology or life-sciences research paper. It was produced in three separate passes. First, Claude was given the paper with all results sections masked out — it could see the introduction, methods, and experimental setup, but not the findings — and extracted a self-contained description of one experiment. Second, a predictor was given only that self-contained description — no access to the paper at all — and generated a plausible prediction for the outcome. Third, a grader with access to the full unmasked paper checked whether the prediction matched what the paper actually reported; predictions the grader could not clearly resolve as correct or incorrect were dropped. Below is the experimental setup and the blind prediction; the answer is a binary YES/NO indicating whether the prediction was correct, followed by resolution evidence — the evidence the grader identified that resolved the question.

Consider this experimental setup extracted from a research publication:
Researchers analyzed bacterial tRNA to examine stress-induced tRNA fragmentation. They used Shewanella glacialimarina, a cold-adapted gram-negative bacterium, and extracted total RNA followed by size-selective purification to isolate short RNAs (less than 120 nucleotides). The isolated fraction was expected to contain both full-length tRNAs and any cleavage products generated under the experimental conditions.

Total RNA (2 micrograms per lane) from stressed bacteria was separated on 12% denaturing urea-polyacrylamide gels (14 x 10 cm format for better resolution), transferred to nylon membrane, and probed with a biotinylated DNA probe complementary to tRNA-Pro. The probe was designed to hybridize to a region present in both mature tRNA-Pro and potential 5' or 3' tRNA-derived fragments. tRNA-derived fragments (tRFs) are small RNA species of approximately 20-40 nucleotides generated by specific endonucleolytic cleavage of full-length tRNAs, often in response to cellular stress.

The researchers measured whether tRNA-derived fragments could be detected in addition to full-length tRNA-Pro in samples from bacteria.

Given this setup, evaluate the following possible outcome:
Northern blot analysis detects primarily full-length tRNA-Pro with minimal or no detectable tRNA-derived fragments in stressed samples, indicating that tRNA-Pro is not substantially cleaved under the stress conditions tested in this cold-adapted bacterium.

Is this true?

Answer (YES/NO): NO